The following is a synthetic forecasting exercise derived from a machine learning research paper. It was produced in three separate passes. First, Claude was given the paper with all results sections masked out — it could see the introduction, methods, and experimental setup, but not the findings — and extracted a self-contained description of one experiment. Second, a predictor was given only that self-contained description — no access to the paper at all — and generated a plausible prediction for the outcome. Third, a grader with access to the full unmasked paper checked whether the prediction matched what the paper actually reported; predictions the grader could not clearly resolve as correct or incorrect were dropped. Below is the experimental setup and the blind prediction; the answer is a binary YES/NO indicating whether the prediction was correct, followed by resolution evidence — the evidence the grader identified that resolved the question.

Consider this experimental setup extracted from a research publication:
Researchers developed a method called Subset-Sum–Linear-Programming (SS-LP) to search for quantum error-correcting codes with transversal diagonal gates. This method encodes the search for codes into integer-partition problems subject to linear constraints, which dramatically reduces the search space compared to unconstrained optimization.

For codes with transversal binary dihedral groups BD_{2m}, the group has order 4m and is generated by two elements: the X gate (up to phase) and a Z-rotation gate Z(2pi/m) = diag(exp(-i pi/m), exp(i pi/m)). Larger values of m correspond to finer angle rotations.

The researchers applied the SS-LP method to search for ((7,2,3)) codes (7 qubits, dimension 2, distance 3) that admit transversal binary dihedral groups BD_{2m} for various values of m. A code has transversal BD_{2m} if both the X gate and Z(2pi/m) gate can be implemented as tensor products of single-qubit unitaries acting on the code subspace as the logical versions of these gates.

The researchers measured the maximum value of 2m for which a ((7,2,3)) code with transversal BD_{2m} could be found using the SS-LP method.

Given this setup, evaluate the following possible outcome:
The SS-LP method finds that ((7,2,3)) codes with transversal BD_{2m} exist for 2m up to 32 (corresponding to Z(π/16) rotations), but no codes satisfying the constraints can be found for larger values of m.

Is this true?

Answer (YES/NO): NO